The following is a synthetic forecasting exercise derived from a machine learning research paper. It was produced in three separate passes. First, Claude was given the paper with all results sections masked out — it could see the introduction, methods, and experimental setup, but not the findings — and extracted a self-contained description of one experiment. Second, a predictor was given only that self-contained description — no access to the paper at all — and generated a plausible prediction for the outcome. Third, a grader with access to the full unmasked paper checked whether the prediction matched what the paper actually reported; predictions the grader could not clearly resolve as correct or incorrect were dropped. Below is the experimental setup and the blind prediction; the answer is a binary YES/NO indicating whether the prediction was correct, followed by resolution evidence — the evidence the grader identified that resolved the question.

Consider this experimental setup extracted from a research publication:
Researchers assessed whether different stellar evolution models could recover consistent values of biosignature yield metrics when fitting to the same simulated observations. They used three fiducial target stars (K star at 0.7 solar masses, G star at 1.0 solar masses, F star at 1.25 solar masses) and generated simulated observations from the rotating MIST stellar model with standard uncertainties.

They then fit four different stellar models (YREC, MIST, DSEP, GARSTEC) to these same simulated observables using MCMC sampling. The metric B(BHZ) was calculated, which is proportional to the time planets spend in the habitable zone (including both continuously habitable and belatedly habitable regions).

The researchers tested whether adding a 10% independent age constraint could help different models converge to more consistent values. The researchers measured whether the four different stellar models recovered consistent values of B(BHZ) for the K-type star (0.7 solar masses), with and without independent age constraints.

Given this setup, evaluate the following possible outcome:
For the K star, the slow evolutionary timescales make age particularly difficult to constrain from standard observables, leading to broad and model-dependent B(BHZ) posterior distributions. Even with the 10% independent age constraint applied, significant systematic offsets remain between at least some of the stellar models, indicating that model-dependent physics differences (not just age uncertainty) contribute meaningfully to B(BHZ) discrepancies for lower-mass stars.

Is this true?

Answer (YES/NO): NO